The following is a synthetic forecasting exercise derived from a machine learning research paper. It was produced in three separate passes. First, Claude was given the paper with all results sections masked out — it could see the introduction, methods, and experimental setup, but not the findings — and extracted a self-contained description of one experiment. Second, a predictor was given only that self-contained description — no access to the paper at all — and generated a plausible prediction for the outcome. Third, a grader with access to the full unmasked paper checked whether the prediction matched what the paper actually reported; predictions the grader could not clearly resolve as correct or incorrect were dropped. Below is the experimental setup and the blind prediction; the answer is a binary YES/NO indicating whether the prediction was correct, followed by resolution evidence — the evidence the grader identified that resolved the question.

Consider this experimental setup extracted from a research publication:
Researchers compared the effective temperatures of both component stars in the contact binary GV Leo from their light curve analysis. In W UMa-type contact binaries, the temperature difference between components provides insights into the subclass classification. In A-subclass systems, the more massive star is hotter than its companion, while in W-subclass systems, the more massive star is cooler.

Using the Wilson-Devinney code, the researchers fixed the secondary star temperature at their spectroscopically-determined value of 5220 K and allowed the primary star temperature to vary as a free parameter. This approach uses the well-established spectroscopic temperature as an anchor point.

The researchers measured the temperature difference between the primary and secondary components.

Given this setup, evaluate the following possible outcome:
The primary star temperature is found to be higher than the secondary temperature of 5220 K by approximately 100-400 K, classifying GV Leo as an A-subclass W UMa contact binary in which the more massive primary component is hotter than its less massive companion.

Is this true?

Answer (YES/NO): NO